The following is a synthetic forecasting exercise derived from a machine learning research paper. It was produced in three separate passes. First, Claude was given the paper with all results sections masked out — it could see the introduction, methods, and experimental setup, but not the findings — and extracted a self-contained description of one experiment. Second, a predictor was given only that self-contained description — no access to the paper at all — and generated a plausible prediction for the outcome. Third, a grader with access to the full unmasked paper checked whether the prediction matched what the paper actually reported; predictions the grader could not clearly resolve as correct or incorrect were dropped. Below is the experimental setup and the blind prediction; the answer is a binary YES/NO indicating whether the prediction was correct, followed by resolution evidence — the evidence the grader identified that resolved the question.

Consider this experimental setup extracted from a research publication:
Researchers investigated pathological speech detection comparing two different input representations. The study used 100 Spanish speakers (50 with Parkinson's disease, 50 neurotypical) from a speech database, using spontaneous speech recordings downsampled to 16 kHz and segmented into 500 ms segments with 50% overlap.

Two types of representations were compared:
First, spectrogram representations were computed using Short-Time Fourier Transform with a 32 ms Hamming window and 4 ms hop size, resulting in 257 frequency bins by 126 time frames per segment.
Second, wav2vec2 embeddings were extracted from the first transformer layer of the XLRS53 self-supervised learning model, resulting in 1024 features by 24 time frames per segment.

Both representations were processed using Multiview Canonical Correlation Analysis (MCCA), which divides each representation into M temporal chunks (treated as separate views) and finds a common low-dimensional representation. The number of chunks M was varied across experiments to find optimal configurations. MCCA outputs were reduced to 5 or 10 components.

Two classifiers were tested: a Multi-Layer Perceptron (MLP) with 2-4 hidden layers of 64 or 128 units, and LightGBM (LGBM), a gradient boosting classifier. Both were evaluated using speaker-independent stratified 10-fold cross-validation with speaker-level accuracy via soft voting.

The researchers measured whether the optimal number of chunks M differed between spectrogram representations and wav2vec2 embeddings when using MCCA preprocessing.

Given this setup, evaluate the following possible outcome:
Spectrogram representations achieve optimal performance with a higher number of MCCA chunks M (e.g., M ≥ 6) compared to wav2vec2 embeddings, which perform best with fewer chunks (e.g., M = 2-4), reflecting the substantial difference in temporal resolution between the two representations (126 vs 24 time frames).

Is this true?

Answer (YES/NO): NO